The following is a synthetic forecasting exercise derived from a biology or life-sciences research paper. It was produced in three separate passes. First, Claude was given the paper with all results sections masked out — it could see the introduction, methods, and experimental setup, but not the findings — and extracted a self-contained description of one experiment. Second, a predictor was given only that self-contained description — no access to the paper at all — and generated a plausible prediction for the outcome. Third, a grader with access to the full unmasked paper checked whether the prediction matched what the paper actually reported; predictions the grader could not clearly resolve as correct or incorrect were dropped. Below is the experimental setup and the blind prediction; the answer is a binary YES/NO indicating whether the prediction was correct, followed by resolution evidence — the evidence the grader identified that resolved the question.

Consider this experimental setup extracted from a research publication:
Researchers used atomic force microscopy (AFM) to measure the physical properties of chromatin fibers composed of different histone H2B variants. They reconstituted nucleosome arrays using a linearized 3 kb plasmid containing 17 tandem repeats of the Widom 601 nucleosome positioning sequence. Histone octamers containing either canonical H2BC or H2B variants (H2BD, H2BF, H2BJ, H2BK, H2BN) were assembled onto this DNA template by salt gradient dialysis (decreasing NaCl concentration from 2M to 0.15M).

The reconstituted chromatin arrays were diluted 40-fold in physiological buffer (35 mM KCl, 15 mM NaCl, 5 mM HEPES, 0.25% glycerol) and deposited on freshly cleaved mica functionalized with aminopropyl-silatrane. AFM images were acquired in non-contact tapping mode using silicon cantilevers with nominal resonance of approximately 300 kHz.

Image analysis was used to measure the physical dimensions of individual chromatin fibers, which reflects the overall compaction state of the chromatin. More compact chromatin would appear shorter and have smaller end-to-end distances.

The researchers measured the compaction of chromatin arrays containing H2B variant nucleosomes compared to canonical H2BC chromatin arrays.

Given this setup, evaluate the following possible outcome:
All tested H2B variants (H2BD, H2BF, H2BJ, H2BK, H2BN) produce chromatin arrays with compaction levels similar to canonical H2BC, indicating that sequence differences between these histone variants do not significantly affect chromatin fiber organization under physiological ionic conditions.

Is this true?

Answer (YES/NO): NO